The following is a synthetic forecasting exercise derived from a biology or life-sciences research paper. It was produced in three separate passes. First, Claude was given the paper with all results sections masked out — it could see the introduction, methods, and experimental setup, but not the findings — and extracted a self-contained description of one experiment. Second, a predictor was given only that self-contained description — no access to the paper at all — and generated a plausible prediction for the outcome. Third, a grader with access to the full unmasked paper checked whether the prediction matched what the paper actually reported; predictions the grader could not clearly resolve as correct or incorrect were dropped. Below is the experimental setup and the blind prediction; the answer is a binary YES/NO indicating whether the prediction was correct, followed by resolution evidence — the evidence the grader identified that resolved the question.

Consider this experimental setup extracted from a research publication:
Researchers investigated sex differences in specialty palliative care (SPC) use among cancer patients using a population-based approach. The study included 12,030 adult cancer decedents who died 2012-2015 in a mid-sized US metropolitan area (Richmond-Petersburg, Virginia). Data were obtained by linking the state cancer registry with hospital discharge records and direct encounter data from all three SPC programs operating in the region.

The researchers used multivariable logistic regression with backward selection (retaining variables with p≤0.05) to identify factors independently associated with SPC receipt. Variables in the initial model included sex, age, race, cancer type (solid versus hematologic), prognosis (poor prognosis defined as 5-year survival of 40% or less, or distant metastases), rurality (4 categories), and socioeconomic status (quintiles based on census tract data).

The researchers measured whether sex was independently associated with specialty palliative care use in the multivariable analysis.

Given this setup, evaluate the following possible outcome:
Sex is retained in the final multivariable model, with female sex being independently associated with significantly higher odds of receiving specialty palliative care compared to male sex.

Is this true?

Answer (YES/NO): NO